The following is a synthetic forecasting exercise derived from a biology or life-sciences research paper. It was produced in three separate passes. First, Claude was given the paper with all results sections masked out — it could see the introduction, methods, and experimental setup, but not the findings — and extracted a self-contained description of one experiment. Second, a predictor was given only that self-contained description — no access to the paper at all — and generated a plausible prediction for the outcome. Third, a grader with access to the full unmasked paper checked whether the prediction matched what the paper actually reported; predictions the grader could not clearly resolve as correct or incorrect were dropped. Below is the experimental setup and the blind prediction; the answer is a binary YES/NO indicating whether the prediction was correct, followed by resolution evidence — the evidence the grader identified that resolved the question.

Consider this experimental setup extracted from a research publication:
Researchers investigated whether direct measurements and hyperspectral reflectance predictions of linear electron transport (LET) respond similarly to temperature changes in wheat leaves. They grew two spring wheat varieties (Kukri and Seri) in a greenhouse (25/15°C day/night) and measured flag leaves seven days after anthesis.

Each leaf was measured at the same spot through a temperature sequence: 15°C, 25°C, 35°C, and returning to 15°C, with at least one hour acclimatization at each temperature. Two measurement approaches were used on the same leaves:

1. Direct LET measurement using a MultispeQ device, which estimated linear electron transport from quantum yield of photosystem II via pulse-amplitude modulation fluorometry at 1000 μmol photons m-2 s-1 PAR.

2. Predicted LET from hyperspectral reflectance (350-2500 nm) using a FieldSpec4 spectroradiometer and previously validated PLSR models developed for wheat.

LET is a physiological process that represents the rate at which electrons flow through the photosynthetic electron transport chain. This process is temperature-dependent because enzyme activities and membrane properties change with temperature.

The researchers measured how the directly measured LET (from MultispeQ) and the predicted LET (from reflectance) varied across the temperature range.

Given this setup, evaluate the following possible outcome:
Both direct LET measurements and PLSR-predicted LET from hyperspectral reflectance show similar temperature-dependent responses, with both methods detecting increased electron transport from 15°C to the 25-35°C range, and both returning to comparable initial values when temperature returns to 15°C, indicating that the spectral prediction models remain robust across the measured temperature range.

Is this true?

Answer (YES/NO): NO